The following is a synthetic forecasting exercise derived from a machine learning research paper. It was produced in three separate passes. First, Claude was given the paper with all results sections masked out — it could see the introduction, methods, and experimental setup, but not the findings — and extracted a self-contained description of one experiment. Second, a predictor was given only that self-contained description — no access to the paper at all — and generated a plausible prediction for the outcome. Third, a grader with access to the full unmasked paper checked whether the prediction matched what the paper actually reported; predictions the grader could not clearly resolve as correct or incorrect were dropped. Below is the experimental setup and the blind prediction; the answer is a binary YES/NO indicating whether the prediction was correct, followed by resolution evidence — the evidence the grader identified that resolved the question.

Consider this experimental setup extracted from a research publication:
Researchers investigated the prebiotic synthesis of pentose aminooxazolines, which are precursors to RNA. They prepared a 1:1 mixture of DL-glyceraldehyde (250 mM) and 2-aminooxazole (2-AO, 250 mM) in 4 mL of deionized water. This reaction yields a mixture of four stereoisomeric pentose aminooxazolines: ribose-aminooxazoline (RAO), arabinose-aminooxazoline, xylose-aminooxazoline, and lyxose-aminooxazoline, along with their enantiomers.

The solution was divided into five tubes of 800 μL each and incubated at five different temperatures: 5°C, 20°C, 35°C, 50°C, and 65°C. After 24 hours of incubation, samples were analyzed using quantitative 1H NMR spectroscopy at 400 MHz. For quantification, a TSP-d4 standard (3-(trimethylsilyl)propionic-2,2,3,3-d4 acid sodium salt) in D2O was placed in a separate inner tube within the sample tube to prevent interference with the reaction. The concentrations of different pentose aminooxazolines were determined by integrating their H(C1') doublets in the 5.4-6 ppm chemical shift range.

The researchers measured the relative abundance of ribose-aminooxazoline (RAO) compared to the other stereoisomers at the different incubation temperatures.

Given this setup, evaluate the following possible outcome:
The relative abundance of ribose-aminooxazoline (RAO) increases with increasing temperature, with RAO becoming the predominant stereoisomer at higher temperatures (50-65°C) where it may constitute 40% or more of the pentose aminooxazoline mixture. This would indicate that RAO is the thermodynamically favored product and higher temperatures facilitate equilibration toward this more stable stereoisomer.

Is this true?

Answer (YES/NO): YES